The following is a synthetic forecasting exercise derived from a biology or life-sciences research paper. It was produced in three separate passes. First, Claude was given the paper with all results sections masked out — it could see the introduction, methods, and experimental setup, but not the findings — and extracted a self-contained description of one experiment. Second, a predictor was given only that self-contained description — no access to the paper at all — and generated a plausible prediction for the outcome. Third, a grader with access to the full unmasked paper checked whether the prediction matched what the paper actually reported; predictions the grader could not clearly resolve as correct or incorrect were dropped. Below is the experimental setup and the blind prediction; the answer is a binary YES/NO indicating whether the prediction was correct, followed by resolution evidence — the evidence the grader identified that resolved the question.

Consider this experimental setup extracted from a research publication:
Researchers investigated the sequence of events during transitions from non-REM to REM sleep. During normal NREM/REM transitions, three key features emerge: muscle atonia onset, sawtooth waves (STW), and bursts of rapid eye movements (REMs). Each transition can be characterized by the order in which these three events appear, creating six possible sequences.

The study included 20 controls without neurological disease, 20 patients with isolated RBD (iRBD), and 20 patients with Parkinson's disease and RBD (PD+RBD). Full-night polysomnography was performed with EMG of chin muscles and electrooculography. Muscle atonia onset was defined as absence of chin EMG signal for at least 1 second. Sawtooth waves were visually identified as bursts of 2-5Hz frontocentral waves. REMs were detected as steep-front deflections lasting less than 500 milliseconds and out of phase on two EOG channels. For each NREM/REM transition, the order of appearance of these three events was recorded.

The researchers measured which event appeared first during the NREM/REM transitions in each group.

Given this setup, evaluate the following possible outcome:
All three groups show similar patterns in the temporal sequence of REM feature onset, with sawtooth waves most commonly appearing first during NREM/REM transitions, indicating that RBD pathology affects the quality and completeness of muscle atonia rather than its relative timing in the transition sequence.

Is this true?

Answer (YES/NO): NO